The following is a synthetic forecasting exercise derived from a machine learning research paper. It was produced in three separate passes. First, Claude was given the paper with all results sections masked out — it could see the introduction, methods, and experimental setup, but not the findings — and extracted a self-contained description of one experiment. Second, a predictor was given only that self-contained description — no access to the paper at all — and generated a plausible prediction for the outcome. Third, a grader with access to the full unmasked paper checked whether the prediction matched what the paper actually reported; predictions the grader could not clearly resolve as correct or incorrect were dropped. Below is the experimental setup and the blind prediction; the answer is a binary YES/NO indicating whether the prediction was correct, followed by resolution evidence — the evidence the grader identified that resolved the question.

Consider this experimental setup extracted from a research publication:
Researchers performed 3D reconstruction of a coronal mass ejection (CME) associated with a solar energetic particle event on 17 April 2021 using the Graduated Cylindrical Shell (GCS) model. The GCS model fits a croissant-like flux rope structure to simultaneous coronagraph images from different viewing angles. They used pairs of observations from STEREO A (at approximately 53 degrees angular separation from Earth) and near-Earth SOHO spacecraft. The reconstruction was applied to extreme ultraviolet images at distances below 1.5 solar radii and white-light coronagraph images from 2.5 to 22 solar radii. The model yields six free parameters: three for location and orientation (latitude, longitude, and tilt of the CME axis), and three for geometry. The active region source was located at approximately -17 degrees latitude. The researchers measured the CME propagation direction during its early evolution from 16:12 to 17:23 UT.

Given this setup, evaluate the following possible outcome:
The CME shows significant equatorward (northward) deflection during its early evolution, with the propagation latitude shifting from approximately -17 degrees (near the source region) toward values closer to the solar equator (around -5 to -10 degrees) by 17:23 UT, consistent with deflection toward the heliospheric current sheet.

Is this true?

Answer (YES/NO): YES